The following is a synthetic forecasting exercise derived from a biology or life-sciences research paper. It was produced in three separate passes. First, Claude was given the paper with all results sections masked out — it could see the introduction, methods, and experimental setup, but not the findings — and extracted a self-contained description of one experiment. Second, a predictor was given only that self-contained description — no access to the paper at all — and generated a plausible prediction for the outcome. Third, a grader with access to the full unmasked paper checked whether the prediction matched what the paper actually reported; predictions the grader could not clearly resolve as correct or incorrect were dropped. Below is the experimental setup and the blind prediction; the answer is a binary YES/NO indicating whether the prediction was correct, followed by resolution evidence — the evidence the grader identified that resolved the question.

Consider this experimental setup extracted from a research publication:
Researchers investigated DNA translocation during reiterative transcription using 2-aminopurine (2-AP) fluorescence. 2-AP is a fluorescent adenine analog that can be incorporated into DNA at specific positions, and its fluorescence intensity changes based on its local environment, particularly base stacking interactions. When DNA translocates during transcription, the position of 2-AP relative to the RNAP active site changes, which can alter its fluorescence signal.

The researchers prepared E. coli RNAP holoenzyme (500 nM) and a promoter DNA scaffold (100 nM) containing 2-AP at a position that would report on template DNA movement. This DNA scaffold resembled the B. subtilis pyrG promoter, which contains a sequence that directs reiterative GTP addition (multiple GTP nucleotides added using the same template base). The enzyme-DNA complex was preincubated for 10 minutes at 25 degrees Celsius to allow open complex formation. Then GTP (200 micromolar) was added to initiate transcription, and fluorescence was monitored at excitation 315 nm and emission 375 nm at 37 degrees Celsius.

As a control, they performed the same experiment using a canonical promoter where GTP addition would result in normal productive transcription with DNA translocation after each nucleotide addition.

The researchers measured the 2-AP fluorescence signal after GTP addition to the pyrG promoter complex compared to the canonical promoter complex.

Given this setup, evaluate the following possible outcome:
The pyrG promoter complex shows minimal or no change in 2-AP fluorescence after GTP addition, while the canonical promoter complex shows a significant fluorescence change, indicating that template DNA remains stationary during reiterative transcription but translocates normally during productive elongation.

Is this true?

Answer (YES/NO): NO